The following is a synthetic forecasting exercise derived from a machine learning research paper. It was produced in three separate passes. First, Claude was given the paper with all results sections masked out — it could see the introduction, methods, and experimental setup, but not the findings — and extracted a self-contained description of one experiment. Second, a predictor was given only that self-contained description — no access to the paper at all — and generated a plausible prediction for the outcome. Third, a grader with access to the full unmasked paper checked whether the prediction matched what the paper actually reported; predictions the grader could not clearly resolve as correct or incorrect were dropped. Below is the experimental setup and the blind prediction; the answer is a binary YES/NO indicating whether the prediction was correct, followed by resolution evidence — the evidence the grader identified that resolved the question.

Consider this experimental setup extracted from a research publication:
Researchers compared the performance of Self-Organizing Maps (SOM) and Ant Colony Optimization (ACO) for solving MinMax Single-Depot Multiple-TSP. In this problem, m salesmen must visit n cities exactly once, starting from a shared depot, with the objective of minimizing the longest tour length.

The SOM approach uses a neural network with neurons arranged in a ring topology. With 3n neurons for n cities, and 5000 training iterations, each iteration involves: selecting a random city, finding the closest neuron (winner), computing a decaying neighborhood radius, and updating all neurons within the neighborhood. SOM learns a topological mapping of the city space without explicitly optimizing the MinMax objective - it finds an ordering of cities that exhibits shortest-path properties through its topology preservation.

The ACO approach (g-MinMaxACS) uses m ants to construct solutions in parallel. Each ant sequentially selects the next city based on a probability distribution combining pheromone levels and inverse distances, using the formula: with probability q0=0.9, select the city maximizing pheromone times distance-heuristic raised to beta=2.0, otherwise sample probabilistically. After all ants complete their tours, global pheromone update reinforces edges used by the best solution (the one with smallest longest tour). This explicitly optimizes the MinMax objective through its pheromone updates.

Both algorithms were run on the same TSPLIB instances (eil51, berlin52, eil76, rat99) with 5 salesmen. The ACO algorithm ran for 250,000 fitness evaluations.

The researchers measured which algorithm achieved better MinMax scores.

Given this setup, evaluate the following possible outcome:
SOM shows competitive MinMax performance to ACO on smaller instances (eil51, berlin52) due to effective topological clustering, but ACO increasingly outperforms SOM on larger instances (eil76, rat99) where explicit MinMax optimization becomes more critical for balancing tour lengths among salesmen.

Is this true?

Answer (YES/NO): NO